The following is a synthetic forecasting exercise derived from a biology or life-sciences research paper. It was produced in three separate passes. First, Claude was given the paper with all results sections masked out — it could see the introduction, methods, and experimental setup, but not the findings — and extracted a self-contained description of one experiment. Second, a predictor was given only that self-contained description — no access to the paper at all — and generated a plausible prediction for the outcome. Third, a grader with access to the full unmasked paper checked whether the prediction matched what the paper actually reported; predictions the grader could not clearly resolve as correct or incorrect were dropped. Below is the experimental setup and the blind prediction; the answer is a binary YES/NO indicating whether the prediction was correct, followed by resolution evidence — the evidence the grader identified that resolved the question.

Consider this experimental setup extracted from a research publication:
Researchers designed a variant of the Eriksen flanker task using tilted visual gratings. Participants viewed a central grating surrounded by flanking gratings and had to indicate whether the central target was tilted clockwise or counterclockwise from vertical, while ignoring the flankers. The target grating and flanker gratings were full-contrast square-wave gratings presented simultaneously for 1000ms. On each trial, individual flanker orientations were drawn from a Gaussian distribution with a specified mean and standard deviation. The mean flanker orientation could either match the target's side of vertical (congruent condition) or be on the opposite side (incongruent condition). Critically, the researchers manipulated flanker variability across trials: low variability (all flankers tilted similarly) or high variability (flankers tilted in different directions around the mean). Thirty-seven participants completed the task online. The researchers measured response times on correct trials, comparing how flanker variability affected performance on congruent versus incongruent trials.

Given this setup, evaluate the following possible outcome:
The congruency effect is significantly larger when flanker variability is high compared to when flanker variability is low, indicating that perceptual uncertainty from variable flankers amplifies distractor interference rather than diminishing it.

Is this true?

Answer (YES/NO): NO